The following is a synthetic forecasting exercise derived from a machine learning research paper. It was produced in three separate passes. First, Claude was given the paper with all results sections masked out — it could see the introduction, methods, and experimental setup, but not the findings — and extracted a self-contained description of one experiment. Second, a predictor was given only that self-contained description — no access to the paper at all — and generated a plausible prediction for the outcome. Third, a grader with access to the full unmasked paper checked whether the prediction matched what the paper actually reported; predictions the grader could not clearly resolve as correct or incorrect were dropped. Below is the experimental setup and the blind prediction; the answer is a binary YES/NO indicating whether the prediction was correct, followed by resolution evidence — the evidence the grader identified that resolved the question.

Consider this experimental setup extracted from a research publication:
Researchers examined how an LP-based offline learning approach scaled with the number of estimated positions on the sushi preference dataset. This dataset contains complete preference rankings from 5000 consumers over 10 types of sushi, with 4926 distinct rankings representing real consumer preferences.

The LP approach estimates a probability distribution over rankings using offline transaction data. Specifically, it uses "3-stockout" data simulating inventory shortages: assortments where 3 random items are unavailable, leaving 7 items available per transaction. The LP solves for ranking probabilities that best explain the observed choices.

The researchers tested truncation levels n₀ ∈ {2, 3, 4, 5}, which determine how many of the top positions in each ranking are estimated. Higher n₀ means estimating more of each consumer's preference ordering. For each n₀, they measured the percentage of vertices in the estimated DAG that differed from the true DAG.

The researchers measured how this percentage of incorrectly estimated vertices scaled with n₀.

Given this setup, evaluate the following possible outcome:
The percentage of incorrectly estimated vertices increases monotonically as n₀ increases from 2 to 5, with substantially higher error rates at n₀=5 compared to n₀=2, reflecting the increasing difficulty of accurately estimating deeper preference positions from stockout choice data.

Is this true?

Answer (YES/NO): YES